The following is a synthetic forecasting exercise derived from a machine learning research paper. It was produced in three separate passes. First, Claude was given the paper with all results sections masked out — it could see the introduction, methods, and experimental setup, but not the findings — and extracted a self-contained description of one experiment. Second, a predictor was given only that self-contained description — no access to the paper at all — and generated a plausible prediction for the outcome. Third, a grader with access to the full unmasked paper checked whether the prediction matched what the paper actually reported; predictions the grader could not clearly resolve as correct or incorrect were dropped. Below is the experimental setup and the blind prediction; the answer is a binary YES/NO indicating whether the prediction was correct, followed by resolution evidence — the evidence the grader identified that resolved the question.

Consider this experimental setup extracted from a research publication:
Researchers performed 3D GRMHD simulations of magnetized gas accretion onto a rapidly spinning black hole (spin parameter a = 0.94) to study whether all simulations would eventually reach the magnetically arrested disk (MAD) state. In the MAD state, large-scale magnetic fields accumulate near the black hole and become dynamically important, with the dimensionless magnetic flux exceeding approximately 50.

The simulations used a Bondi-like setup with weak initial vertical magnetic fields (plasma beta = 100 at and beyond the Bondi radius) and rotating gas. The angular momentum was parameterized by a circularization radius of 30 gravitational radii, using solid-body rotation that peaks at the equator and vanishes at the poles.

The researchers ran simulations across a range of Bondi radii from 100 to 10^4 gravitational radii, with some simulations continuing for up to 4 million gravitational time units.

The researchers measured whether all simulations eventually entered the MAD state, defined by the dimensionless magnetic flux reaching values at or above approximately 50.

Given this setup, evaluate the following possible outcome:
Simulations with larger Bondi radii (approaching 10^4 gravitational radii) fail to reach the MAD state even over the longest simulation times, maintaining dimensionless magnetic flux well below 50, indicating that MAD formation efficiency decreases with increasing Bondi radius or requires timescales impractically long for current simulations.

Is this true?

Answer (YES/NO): NO